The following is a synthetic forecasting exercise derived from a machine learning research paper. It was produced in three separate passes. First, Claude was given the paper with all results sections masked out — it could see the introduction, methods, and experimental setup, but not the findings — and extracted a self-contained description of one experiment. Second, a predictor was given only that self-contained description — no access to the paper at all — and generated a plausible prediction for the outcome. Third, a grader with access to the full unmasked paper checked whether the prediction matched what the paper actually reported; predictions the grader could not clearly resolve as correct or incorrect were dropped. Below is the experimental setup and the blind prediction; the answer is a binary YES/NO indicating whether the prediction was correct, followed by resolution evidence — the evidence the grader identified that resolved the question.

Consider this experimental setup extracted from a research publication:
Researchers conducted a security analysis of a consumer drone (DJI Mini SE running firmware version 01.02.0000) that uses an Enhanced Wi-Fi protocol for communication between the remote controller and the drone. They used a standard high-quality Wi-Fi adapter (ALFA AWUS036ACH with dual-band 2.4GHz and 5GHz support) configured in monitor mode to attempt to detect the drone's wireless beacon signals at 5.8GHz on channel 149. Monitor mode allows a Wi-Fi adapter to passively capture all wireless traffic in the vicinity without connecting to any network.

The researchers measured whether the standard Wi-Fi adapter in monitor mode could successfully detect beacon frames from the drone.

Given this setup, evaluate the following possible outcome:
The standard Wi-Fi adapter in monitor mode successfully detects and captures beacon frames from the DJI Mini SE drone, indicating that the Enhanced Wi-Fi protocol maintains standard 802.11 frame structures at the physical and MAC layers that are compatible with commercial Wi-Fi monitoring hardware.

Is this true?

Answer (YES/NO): NO